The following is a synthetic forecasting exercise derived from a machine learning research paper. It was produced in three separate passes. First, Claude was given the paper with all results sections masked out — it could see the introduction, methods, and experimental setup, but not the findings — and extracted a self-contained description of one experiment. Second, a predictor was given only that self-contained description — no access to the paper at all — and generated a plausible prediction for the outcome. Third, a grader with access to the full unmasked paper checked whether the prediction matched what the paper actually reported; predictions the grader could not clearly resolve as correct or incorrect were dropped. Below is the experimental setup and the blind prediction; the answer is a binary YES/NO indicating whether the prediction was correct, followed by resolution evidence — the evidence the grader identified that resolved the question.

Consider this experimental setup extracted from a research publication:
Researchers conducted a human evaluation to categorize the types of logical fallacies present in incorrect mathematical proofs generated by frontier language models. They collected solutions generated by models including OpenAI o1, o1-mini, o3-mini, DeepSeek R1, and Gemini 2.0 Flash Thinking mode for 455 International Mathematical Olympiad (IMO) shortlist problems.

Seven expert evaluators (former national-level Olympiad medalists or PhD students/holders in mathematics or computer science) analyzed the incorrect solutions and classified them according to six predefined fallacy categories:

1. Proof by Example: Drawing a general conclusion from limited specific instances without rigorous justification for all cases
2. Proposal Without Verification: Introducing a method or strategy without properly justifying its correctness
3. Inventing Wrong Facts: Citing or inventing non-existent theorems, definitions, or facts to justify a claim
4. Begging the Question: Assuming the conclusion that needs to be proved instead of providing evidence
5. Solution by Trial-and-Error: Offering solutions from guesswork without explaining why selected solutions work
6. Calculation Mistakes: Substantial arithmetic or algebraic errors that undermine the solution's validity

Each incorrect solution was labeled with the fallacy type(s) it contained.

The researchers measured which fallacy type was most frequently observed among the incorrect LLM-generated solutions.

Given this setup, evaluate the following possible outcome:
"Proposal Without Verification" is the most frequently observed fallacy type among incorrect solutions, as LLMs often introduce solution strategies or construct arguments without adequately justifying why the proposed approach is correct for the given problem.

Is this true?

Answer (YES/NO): NO